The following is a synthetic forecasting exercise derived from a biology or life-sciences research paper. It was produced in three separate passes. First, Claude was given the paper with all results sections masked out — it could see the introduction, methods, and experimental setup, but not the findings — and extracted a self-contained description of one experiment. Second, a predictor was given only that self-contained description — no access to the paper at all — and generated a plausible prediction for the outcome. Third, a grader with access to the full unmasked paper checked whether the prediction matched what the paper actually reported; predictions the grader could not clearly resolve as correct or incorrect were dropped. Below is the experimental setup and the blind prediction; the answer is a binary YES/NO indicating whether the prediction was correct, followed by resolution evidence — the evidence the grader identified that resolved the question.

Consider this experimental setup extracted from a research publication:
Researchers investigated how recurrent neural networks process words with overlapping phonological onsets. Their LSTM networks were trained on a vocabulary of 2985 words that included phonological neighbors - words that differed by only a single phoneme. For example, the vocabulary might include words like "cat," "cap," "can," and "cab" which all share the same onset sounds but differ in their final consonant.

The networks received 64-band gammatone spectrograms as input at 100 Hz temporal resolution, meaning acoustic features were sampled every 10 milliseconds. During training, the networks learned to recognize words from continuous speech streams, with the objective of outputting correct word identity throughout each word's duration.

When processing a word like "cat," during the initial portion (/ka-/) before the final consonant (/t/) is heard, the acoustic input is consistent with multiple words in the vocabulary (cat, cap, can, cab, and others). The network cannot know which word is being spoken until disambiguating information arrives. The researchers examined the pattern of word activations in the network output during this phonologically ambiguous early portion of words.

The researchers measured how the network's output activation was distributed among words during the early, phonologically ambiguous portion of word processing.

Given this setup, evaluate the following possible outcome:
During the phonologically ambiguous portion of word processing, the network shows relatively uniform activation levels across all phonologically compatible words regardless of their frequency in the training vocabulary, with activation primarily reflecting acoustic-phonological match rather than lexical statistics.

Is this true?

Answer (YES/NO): NO